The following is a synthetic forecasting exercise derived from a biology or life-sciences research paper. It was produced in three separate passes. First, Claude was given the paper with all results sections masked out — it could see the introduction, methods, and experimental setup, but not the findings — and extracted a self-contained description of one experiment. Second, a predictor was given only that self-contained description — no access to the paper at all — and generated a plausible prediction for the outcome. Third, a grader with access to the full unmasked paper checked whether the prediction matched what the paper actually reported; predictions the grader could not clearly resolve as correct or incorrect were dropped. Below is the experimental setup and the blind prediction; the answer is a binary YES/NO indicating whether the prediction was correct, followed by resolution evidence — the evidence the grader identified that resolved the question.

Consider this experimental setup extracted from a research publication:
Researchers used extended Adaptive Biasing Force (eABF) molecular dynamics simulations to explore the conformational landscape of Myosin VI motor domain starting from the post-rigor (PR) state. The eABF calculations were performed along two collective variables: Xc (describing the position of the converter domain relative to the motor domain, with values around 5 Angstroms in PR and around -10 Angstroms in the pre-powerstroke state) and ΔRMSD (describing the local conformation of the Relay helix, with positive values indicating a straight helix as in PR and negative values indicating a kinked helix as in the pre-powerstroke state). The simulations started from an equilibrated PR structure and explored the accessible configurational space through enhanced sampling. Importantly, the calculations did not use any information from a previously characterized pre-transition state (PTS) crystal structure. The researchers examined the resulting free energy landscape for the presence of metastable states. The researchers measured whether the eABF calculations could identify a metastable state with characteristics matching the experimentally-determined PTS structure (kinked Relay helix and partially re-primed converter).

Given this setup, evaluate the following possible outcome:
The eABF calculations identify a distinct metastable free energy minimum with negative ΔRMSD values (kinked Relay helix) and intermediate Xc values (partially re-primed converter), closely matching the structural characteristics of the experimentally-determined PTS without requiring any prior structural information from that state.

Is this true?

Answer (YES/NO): YES